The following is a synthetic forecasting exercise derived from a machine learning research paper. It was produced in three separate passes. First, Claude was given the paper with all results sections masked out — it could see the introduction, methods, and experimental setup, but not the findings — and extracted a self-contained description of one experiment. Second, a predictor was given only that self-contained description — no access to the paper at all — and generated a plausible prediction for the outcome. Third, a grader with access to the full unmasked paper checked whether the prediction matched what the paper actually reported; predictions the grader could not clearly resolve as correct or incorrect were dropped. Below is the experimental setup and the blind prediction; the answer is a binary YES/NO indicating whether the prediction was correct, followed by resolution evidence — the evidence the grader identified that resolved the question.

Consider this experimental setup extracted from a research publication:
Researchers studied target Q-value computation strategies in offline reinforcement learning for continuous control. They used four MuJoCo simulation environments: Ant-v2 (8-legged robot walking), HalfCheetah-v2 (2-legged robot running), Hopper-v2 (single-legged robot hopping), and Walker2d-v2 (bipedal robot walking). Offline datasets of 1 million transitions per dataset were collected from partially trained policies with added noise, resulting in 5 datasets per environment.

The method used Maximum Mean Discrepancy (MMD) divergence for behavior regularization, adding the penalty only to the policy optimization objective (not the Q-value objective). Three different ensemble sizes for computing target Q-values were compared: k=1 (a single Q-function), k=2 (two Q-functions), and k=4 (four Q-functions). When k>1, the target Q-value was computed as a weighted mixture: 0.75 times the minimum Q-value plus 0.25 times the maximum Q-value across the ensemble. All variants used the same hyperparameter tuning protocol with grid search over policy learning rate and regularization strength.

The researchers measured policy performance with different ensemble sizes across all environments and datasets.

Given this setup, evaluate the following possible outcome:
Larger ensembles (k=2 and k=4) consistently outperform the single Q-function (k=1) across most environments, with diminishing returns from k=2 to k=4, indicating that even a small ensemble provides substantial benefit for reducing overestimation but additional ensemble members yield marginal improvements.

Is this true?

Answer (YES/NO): YES